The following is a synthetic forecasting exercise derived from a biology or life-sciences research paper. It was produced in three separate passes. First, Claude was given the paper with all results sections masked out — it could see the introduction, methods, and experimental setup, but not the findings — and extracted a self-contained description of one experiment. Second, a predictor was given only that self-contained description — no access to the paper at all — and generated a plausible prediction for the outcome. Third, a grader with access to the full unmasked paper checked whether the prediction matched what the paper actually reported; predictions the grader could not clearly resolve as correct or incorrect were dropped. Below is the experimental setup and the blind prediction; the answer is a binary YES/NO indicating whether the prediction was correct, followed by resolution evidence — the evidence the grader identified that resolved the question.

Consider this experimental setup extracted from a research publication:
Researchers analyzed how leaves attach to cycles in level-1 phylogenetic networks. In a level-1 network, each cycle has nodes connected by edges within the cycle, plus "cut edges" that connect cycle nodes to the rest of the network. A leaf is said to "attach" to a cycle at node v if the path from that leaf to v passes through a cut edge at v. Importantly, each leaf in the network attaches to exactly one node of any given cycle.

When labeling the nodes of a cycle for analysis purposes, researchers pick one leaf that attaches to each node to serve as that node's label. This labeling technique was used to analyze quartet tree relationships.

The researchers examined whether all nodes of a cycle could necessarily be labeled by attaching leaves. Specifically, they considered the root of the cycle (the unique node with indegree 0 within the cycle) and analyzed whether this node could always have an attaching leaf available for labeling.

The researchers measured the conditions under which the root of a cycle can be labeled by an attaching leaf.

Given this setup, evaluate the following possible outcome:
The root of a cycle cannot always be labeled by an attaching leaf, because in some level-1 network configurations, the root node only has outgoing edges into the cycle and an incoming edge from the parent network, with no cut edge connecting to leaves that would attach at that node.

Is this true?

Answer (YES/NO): NO